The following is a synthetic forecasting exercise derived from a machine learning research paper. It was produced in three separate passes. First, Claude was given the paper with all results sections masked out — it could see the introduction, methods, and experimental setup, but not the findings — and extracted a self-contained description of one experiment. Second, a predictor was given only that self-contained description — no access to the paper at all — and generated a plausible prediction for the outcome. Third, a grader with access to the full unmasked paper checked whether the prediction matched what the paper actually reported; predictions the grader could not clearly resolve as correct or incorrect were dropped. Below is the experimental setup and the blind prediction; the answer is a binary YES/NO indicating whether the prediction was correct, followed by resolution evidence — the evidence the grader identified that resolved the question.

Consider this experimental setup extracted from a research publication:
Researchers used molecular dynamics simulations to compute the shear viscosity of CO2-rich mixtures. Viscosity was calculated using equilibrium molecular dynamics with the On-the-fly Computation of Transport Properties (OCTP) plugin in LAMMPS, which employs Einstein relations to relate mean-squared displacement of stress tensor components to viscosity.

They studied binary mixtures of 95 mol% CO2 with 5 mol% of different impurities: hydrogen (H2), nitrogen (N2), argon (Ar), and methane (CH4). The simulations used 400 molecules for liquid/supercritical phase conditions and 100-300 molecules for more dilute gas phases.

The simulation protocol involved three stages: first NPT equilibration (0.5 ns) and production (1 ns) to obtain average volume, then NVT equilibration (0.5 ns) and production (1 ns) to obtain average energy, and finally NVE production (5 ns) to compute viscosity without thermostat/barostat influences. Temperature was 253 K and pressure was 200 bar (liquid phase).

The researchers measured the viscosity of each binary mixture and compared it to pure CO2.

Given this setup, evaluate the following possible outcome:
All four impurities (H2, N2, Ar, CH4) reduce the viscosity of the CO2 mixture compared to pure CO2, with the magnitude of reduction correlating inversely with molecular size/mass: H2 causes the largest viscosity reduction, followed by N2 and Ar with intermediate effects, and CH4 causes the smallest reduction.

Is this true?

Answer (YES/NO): NO